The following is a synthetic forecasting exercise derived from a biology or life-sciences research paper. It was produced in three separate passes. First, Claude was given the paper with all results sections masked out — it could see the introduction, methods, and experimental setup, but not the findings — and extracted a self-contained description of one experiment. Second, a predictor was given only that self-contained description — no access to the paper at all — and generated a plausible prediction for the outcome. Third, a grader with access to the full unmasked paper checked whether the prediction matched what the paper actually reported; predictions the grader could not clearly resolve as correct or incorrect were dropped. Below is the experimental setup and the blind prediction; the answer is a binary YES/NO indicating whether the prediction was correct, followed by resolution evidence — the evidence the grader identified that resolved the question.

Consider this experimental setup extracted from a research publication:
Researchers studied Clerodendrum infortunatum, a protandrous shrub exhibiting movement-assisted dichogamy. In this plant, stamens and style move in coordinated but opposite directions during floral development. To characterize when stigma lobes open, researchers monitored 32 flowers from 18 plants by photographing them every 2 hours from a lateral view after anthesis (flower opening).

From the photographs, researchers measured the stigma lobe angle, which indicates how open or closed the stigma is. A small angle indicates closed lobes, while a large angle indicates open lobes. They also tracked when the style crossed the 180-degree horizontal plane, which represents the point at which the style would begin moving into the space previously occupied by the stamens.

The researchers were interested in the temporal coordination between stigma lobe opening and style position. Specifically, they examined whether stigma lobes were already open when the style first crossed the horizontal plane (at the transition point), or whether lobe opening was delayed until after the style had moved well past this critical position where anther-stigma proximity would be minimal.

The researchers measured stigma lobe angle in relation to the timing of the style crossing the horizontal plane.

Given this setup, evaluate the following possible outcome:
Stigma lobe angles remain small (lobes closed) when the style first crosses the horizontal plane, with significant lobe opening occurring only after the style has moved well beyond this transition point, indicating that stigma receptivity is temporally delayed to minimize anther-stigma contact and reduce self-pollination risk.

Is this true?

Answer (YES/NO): YES